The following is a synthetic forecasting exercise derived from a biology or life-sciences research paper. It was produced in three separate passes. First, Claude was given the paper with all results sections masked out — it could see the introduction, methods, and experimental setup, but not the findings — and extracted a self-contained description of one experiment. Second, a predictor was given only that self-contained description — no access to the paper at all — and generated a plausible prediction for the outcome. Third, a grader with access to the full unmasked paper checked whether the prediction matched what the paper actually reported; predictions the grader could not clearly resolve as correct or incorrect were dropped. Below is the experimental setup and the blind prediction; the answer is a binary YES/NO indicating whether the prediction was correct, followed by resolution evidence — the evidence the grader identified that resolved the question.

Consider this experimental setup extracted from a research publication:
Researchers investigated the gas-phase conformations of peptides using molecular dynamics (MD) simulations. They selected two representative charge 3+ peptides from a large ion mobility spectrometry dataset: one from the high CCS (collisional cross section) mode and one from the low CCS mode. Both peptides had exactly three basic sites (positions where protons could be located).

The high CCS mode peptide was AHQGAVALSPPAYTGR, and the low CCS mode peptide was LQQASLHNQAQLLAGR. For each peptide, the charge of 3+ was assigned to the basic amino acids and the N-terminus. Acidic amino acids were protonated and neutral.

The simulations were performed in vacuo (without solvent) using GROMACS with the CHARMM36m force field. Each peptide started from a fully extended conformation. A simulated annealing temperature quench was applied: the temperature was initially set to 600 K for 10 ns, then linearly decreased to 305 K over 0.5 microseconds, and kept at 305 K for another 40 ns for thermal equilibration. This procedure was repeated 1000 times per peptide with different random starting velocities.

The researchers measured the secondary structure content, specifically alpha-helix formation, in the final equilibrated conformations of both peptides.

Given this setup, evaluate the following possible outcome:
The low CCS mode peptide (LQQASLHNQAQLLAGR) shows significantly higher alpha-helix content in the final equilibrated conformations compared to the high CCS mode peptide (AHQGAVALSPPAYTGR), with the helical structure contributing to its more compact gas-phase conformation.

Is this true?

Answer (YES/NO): NO